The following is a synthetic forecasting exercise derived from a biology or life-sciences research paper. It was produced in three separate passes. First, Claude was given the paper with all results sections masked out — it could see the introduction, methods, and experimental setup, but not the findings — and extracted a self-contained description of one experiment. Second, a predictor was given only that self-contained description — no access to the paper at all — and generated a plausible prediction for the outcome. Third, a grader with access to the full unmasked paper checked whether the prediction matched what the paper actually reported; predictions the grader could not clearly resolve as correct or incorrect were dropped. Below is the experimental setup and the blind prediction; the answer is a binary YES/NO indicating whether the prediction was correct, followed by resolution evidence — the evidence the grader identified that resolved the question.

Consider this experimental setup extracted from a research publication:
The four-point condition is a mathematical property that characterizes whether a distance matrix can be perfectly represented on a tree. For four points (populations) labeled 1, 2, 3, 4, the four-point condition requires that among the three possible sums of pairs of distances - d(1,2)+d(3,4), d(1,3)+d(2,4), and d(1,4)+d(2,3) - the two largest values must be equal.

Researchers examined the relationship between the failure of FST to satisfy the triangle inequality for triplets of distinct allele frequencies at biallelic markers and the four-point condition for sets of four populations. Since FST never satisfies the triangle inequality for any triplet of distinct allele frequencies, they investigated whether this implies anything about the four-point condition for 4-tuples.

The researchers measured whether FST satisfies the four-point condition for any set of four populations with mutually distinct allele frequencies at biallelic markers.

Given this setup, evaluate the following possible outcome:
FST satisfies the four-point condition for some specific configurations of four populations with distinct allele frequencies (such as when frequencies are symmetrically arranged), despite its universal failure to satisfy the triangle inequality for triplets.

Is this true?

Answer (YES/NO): NO